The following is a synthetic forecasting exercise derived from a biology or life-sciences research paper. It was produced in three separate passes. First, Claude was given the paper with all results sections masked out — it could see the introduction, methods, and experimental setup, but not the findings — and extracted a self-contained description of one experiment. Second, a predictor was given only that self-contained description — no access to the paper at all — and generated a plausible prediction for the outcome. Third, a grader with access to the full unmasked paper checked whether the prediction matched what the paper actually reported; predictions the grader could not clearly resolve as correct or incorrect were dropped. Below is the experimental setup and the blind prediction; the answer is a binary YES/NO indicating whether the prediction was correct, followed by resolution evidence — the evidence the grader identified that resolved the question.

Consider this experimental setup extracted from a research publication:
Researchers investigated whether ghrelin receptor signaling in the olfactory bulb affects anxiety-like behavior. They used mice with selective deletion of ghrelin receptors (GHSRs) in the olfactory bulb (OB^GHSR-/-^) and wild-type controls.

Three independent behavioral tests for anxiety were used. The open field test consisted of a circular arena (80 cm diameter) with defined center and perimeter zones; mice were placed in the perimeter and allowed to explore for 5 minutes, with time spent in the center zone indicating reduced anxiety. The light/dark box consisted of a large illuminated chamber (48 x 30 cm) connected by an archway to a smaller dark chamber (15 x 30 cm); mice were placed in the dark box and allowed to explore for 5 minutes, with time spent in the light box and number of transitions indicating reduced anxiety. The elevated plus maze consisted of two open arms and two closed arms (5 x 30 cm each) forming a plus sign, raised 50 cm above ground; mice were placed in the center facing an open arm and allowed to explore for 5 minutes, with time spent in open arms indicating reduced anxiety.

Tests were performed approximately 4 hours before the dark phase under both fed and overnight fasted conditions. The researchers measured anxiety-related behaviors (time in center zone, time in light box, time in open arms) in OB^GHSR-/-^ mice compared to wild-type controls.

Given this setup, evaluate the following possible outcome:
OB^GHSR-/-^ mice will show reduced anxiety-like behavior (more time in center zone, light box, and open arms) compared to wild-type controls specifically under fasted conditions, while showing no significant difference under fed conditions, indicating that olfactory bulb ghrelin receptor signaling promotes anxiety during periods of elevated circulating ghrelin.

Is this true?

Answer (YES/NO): NO